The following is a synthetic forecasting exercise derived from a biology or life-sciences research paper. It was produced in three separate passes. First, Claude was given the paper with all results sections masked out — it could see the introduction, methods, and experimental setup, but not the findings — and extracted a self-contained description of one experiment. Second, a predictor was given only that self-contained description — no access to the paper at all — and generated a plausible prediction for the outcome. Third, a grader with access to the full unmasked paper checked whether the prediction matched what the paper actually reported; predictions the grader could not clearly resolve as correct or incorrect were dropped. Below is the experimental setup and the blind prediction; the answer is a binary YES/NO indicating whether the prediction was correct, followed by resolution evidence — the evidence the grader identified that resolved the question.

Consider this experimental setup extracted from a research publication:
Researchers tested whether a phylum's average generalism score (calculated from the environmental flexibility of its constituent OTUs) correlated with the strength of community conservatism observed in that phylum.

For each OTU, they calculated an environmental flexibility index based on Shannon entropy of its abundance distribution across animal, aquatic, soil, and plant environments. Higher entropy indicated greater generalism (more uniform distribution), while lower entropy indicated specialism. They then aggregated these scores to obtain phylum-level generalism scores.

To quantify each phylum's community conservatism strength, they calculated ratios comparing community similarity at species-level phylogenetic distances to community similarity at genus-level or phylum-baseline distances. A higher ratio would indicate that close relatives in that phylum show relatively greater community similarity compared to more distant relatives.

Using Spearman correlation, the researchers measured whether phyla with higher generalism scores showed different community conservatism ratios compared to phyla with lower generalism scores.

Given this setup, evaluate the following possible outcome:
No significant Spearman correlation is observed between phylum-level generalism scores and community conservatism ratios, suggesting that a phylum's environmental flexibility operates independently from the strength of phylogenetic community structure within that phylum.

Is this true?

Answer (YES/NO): NO